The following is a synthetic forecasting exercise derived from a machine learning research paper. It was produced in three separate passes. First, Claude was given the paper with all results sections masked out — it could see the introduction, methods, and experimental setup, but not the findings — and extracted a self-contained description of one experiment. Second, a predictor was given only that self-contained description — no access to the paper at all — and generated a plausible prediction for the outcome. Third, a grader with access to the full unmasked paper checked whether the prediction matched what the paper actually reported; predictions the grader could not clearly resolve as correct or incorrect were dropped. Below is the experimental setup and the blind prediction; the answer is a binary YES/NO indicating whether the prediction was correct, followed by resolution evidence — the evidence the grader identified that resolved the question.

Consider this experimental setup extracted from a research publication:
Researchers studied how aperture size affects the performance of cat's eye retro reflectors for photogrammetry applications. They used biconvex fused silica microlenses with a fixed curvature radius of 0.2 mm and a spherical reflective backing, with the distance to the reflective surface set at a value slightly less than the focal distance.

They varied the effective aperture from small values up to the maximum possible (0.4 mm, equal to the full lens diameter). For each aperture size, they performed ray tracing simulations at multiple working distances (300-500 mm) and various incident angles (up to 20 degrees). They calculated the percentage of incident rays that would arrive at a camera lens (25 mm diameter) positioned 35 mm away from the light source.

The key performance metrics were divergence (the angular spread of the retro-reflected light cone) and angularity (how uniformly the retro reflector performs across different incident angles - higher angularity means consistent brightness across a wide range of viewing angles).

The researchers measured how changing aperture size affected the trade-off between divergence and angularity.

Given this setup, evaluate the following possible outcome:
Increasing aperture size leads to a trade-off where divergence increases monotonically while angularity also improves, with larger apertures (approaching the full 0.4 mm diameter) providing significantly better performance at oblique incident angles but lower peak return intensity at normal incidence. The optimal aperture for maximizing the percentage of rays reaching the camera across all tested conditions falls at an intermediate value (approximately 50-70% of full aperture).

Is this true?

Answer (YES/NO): NO